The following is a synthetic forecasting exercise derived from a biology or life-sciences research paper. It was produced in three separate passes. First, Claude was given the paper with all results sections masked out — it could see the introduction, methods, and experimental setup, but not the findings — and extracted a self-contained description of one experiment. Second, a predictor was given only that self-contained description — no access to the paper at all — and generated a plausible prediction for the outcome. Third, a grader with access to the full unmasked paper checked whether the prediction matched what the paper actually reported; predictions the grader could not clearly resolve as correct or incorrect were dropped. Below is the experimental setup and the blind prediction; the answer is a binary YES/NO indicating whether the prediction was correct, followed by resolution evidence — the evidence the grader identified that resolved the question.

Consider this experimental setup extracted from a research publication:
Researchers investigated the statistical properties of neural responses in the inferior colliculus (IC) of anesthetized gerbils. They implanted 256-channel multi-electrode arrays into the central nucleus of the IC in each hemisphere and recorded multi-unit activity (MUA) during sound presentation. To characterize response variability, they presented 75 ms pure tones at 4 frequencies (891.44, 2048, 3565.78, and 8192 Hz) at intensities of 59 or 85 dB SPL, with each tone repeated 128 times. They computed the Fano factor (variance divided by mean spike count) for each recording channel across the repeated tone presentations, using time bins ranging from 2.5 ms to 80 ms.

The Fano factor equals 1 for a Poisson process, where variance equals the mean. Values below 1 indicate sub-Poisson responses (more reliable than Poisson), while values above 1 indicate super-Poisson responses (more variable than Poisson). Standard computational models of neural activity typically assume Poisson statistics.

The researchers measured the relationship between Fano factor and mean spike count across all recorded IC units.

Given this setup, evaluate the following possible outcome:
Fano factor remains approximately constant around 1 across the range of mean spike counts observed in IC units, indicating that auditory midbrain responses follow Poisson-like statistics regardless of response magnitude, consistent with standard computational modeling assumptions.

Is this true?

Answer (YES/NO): NO